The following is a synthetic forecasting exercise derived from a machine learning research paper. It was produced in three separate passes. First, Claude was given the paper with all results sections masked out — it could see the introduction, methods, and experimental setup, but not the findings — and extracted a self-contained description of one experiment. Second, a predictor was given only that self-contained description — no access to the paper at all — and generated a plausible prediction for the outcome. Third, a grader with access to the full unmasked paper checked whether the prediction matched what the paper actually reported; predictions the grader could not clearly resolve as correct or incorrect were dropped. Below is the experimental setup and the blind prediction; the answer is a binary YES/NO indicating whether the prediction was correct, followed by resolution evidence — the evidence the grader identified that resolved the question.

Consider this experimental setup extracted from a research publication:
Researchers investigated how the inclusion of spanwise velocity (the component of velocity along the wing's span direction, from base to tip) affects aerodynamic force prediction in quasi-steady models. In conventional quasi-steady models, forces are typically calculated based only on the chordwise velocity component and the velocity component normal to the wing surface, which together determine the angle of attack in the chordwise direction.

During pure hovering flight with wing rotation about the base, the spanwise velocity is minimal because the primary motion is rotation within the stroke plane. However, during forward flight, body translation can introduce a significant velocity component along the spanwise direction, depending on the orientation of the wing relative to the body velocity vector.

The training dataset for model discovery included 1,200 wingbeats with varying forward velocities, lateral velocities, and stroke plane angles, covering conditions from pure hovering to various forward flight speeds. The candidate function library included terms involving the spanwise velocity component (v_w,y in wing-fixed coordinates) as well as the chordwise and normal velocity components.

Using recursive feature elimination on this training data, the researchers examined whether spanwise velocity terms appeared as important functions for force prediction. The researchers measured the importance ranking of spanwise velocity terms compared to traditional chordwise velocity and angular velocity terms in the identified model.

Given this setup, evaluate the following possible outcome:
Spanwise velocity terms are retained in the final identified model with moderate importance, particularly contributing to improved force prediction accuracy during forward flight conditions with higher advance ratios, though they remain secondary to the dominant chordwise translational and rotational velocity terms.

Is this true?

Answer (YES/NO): YES